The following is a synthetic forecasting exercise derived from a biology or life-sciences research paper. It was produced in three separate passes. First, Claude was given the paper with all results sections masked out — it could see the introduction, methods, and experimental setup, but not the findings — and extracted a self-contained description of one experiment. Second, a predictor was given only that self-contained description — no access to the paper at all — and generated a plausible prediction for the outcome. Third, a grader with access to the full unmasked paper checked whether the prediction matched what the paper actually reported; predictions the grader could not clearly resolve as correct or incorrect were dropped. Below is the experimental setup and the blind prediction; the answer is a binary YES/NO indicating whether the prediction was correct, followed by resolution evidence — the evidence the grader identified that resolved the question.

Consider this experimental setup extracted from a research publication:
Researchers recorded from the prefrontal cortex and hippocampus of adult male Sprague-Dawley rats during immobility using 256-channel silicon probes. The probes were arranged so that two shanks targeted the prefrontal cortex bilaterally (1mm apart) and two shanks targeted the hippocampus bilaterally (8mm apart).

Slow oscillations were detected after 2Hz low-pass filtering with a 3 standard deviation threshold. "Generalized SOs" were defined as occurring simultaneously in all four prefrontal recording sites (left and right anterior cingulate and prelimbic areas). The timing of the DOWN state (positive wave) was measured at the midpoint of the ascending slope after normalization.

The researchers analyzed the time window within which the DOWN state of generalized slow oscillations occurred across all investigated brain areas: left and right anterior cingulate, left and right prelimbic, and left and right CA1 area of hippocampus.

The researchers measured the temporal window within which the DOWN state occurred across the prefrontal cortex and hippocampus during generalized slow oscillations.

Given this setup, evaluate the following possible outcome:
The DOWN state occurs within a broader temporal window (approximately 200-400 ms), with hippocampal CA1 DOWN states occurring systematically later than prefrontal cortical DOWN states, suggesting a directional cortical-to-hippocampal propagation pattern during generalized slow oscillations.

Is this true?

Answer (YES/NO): NO